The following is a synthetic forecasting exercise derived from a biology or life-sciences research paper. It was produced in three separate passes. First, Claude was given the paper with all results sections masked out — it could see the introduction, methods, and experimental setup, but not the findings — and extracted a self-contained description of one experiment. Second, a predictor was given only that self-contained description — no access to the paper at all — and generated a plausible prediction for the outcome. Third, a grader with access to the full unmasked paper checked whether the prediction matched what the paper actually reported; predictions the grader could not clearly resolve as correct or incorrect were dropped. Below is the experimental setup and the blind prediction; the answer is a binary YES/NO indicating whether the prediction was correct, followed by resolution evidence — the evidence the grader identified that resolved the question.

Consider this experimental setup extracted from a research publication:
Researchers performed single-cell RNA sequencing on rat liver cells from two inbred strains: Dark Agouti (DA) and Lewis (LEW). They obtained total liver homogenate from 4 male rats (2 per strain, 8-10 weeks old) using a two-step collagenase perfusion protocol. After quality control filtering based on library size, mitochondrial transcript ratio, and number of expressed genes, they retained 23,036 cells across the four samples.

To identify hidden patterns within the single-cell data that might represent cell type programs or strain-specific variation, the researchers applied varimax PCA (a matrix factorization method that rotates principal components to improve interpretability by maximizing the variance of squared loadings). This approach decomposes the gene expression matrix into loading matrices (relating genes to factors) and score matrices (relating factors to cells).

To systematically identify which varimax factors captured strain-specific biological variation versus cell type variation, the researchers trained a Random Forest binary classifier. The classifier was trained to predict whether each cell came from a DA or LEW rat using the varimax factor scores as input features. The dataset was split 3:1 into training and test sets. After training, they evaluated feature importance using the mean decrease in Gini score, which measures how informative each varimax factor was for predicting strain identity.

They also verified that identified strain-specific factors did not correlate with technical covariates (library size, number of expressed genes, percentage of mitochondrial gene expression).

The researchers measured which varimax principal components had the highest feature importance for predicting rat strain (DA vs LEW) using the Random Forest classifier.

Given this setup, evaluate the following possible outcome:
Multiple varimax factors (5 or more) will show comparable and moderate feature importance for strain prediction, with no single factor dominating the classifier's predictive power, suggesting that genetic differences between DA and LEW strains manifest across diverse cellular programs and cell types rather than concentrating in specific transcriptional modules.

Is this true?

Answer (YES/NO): NO